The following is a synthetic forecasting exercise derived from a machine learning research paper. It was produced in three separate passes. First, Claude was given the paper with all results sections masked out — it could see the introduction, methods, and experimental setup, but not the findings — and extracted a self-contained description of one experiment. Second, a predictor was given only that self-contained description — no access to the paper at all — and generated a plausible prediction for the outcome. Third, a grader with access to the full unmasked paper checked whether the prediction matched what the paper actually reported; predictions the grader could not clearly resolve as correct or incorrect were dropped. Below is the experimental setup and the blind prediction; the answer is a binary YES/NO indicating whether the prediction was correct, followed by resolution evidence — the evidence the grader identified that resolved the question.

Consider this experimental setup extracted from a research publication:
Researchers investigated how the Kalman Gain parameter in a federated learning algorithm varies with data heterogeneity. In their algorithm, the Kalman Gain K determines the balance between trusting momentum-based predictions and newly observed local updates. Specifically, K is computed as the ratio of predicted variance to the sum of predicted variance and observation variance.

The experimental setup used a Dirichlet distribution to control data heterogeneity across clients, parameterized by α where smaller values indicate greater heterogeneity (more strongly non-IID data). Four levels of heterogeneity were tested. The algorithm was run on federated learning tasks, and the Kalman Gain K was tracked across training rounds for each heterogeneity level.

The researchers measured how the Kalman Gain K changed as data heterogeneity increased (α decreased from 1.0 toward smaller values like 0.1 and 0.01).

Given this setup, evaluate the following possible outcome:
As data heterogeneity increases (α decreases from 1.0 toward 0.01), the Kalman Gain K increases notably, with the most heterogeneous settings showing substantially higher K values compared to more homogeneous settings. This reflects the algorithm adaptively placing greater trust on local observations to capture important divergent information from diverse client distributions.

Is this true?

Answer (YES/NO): YES